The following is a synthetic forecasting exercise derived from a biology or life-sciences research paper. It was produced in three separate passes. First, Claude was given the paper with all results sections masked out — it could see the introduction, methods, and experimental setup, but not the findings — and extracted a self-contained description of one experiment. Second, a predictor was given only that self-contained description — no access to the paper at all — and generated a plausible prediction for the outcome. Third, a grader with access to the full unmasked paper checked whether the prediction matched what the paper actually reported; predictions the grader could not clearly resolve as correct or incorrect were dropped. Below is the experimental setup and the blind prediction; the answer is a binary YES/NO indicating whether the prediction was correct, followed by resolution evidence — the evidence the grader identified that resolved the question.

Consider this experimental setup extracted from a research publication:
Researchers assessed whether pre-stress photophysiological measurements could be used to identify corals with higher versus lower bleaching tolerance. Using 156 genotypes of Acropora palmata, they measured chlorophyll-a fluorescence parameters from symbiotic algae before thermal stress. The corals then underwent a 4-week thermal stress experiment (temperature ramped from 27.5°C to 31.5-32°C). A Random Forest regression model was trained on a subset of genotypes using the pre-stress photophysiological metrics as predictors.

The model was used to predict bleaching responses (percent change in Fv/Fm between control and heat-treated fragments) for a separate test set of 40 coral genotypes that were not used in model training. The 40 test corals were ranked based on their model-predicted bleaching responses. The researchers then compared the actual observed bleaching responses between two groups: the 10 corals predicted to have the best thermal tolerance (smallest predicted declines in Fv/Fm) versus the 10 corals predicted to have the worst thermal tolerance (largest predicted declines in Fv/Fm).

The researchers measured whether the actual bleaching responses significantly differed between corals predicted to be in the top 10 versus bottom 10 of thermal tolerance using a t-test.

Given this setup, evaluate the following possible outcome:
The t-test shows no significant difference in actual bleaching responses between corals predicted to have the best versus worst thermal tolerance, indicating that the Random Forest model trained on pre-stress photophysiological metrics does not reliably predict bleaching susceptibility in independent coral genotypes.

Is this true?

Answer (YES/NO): NO